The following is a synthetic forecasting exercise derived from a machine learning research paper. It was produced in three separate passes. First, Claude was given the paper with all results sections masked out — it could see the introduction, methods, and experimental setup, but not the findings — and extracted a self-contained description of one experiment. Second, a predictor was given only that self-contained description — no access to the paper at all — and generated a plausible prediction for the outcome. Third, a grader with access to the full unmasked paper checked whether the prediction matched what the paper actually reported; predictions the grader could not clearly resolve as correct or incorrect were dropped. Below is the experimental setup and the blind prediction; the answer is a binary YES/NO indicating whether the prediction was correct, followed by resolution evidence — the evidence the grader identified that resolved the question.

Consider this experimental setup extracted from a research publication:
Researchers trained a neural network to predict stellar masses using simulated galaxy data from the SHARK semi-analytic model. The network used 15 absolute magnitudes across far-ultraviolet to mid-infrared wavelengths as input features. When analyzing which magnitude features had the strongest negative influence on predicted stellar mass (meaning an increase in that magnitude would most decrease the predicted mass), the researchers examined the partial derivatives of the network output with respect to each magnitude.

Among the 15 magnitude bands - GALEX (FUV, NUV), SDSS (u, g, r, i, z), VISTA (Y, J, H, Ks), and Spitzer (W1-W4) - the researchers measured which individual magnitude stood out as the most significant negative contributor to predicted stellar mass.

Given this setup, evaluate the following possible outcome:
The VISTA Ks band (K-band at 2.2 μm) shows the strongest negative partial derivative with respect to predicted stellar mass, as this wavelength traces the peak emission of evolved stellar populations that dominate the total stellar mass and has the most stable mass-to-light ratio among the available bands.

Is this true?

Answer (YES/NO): NO